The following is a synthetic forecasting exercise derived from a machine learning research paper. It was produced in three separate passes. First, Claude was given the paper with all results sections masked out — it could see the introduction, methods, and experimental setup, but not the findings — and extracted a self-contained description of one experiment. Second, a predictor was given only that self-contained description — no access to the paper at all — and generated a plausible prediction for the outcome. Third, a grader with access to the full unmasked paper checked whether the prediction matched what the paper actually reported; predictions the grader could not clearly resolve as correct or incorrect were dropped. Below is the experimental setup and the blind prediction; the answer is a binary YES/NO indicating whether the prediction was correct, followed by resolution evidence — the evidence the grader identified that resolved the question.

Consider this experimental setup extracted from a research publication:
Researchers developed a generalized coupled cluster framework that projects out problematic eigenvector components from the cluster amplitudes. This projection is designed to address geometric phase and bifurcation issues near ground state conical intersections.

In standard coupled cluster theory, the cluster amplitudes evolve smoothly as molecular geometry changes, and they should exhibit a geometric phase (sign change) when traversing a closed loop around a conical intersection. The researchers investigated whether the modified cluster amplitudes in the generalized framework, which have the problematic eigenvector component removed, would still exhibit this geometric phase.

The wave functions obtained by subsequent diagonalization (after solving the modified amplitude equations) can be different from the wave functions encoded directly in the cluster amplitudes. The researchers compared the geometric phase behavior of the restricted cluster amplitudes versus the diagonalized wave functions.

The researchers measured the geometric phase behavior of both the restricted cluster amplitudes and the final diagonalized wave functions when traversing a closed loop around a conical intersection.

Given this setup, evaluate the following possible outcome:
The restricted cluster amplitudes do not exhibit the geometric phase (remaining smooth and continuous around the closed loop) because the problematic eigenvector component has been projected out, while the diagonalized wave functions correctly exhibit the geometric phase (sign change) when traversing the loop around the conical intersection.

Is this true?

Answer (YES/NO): YES